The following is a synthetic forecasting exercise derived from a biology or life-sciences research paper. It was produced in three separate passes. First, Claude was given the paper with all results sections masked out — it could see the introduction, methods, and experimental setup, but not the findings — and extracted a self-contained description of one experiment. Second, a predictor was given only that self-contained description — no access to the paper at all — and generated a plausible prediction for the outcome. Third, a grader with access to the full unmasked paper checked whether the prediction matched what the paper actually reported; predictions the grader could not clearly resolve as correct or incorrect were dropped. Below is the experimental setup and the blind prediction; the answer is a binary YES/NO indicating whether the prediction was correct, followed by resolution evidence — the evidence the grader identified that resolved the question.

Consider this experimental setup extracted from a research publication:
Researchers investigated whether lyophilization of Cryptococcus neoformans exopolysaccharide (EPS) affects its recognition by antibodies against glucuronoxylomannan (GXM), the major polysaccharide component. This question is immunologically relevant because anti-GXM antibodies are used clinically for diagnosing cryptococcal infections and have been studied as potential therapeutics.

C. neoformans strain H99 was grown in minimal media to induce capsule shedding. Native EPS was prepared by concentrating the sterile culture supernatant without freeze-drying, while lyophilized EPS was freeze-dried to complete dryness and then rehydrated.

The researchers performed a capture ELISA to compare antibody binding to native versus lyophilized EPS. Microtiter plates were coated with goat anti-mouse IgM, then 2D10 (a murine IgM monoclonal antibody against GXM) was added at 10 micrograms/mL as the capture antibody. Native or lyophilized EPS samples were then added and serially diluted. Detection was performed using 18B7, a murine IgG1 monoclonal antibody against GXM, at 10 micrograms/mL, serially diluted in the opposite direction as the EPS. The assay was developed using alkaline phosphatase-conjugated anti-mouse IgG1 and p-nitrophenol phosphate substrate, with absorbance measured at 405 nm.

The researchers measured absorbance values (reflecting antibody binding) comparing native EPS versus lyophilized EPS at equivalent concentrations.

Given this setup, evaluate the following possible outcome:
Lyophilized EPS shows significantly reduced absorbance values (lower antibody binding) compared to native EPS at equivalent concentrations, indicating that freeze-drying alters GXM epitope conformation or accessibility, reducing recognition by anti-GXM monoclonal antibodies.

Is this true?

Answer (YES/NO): YES